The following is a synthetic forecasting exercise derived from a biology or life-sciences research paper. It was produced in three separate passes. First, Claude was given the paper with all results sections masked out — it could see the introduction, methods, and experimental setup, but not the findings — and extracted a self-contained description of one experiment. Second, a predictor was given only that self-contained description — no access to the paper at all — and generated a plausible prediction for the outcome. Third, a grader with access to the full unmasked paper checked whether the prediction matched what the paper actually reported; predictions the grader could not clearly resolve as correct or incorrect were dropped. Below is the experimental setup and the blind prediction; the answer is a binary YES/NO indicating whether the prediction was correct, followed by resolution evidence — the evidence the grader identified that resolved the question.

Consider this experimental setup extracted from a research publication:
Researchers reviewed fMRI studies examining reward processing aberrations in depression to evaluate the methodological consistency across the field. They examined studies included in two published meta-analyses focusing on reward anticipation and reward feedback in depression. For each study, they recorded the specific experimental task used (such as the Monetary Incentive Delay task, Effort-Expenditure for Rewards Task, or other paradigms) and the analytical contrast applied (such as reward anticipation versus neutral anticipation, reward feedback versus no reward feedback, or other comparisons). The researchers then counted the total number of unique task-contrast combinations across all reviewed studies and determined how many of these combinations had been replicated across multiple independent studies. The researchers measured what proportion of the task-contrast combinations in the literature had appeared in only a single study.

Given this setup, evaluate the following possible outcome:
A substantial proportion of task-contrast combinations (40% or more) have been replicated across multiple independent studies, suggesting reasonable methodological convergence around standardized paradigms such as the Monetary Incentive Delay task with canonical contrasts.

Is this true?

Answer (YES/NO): NO